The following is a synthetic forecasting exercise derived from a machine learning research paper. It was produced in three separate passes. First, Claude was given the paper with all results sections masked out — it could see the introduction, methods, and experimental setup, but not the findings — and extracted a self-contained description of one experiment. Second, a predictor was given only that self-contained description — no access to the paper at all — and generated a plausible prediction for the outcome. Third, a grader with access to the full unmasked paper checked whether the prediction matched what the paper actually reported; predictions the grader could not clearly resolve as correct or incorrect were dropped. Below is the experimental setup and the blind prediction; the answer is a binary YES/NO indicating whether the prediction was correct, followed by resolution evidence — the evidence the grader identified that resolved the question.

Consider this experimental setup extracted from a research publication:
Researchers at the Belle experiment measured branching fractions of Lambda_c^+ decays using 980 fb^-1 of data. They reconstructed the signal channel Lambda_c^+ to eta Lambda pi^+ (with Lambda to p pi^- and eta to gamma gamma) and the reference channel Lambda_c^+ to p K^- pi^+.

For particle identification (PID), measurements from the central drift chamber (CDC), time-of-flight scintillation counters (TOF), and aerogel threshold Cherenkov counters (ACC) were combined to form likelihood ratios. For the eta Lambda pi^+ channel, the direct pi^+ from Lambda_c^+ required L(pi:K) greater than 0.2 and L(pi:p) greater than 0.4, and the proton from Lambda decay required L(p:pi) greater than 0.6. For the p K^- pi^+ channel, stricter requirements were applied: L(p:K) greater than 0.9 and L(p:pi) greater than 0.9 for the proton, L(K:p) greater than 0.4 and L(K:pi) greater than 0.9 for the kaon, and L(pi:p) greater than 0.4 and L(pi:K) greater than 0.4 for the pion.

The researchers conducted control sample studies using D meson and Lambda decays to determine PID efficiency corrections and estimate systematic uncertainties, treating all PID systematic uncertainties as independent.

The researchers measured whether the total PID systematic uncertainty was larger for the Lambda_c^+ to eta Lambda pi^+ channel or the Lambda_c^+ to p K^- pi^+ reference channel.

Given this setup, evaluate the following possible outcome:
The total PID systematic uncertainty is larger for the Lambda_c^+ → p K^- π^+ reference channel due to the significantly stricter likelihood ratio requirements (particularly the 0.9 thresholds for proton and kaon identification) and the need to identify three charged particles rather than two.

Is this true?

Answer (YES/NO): YES